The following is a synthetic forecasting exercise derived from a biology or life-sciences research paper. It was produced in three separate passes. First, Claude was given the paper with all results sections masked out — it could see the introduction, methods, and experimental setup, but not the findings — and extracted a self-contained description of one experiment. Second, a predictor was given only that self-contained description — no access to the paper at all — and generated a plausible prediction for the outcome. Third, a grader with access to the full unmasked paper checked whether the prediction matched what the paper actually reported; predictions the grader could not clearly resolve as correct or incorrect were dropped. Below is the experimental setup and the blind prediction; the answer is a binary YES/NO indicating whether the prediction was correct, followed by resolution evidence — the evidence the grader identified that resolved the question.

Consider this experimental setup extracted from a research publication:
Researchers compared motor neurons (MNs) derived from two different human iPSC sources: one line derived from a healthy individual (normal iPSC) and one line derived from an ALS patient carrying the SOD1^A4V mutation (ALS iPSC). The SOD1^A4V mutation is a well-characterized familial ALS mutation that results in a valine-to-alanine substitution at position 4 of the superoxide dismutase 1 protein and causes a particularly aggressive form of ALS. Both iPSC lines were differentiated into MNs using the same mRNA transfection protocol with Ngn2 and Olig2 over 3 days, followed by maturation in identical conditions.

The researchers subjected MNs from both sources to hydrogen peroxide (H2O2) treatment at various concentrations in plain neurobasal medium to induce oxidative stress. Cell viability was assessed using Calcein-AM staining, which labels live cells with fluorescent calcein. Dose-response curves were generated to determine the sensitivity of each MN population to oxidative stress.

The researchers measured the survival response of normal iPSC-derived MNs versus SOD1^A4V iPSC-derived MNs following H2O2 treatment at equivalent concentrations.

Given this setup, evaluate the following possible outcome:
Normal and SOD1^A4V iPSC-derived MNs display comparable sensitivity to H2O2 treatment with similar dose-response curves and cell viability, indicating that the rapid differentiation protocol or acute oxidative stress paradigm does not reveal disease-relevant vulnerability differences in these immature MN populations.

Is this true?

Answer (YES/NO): NO